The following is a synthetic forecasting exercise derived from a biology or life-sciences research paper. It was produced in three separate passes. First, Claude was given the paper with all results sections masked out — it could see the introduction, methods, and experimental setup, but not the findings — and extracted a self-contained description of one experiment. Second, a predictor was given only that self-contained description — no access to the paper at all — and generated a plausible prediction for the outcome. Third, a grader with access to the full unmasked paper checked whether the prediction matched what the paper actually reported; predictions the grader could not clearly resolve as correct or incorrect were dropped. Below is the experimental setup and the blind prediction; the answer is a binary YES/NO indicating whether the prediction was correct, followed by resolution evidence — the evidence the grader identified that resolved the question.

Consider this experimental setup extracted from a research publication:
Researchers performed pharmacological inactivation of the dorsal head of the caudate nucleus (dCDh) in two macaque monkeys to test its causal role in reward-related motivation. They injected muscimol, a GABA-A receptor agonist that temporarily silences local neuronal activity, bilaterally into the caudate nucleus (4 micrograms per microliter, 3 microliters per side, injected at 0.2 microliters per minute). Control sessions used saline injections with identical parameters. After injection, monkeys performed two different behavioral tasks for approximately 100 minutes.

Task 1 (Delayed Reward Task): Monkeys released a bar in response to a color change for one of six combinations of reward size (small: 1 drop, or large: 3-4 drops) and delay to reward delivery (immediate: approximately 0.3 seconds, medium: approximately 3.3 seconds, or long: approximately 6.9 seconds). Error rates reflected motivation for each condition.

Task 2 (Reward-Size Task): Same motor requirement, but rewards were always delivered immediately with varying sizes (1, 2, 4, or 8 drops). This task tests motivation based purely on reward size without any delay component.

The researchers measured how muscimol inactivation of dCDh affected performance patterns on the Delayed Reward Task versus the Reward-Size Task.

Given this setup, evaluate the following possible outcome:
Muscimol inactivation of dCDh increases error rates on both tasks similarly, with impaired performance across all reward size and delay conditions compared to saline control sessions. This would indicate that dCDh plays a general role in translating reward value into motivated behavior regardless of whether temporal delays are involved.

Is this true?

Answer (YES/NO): NO